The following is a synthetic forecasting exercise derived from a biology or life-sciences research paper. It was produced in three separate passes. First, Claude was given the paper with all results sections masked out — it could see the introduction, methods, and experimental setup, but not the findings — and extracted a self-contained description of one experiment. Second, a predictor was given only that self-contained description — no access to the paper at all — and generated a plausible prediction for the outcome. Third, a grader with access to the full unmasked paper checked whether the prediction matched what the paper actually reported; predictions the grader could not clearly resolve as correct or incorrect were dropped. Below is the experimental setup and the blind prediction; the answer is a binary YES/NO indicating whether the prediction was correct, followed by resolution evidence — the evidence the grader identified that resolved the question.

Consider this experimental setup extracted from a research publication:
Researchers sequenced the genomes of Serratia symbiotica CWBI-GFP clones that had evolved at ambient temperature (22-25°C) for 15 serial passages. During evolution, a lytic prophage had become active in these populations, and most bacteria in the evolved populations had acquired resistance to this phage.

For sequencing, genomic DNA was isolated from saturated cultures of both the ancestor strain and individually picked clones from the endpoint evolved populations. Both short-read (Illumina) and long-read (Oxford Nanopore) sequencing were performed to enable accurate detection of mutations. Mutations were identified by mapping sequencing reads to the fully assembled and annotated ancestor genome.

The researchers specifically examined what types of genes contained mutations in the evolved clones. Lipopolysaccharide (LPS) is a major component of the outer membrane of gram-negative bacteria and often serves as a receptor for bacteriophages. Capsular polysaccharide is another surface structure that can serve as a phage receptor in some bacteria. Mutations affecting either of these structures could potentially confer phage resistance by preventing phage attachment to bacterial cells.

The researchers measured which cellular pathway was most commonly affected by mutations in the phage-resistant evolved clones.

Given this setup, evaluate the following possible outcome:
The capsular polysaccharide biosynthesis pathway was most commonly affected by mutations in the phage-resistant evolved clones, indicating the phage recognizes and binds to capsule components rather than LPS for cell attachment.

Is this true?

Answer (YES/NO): NO